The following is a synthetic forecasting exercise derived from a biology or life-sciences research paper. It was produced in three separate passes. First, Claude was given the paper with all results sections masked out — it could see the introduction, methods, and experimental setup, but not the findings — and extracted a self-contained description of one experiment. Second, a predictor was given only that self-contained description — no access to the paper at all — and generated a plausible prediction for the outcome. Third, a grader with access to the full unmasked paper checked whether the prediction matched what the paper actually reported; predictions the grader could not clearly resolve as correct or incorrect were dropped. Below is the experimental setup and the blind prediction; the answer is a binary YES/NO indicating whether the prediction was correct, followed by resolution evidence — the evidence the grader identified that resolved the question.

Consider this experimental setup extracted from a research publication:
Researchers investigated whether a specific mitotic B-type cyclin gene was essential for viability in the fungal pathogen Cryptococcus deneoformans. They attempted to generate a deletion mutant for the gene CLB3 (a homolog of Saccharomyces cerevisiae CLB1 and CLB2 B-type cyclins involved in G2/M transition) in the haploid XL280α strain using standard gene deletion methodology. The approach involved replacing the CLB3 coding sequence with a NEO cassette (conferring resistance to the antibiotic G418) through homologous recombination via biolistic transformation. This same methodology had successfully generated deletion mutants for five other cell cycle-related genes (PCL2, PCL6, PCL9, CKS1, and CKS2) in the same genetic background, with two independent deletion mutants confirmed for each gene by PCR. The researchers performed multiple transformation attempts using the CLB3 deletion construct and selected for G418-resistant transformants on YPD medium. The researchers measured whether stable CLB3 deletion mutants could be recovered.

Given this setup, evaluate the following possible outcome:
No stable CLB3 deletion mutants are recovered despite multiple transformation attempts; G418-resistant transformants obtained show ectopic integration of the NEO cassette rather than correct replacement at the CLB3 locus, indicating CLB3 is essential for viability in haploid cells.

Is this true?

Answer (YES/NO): NO